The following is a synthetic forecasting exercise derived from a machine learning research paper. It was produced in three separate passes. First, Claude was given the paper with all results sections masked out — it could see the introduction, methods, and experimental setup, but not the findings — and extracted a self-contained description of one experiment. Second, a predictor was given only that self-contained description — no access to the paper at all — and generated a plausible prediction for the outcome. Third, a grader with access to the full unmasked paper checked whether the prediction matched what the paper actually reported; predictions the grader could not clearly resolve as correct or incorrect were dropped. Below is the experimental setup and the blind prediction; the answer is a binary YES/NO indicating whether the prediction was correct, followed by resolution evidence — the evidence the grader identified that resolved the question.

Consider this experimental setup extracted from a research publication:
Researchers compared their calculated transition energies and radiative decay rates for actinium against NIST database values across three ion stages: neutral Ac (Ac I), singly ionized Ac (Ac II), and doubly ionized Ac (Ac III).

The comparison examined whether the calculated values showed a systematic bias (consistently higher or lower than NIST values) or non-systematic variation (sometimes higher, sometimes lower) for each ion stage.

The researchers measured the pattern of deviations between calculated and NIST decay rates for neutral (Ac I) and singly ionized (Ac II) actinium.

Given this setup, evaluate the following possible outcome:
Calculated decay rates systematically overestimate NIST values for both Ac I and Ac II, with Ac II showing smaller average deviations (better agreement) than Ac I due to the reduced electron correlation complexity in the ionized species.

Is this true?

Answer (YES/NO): NO